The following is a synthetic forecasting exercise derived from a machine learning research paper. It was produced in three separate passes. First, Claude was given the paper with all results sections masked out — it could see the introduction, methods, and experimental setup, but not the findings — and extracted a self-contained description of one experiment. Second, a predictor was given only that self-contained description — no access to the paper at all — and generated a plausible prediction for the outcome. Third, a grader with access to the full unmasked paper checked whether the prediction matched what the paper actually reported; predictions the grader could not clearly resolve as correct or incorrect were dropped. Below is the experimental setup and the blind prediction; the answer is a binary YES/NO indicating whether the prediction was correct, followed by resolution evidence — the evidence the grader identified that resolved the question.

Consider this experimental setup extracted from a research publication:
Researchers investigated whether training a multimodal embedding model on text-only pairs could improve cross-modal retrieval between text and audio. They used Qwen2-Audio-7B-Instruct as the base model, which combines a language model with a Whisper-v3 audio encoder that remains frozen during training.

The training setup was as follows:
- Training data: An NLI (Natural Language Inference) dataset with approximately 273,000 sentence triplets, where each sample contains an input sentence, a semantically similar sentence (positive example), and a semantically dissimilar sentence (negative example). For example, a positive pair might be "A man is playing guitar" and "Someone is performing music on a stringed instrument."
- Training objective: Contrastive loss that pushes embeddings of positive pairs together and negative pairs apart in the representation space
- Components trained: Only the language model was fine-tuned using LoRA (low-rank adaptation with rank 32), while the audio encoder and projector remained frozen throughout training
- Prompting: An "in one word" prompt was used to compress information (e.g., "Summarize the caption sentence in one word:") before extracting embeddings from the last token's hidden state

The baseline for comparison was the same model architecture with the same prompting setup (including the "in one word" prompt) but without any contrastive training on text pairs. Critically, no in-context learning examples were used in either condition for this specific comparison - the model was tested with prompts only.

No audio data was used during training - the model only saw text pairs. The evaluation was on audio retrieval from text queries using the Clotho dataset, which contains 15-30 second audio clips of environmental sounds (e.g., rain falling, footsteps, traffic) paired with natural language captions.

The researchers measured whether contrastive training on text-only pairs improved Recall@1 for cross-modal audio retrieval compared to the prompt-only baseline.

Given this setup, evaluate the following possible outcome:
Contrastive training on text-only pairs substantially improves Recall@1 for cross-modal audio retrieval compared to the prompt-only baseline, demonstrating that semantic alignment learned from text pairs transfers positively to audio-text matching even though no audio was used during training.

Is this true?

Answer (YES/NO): NO